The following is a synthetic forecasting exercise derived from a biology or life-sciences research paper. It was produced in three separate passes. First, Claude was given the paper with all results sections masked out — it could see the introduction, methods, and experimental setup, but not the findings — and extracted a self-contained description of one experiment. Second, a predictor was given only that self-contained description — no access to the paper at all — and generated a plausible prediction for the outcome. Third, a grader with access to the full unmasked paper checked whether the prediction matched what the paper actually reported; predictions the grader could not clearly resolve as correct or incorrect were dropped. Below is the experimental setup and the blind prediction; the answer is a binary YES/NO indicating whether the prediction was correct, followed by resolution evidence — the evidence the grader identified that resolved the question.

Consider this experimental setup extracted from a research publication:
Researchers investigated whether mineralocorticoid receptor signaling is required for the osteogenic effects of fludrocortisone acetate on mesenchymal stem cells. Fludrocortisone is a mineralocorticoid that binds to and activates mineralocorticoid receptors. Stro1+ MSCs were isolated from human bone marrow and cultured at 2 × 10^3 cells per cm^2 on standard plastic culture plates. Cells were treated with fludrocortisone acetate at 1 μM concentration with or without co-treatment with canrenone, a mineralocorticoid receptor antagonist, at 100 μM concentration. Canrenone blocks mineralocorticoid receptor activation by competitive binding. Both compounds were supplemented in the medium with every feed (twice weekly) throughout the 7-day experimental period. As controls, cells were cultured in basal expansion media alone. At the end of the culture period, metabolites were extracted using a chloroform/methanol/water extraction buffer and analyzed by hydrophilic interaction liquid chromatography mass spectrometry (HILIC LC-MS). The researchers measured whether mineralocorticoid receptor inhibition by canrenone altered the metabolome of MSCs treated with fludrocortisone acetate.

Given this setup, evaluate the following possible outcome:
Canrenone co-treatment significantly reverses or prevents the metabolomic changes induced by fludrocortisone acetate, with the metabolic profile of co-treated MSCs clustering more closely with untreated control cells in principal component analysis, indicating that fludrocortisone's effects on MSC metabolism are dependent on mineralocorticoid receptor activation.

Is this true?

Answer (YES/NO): NO